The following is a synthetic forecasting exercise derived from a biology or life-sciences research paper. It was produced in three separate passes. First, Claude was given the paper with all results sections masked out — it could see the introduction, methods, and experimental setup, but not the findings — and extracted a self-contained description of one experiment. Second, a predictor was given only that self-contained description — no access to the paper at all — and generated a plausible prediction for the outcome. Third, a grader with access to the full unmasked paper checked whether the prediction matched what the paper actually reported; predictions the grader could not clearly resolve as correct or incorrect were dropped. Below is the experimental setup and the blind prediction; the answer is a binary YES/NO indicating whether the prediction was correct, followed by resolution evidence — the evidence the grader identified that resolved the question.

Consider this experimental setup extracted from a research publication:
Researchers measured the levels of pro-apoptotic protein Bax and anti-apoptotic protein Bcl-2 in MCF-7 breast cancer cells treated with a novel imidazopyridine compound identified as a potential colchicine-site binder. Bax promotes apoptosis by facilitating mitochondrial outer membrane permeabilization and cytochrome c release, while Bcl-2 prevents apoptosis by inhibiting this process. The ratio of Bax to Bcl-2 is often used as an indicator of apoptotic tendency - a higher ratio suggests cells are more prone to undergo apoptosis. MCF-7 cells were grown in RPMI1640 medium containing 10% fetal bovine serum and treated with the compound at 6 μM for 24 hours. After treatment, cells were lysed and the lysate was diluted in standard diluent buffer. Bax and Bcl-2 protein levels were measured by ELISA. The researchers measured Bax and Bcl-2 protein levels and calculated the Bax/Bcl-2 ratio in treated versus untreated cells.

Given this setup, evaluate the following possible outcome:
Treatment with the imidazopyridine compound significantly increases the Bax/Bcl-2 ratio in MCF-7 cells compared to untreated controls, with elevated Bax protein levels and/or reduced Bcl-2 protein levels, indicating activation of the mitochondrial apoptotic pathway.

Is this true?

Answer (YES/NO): YES